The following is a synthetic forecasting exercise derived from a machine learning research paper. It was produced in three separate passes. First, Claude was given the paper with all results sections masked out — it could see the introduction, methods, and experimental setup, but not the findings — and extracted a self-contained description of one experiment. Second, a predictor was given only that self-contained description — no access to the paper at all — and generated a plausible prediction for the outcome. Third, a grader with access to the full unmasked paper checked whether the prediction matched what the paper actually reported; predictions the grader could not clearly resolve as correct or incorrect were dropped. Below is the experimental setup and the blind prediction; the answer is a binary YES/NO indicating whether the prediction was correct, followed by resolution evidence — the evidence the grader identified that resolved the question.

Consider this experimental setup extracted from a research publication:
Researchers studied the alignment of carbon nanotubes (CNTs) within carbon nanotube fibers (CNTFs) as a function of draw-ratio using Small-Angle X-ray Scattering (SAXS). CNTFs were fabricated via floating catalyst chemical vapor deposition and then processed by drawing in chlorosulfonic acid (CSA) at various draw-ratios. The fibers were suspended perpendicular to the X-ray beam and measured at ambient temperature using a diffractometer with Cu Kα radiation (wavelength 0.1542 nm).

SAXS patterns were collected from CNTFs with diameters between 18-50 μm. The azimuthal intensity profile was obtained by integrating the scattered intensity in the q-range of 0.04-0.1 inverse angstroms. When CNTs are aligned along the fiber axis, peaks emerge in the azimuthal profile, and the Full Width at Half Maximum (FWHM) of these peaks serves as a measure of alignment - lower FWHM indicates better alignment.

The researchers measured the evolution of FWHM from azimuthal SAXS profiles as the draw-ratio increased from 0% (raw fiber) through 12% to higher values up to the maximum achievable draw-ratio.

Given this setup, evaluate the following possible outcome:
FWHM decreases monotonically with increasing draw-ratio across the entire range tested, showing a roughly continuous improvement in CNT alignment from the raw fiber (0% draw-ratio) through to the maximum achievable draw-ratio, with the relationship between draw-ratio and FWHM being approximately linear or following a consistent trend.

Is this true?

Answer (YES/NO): NO